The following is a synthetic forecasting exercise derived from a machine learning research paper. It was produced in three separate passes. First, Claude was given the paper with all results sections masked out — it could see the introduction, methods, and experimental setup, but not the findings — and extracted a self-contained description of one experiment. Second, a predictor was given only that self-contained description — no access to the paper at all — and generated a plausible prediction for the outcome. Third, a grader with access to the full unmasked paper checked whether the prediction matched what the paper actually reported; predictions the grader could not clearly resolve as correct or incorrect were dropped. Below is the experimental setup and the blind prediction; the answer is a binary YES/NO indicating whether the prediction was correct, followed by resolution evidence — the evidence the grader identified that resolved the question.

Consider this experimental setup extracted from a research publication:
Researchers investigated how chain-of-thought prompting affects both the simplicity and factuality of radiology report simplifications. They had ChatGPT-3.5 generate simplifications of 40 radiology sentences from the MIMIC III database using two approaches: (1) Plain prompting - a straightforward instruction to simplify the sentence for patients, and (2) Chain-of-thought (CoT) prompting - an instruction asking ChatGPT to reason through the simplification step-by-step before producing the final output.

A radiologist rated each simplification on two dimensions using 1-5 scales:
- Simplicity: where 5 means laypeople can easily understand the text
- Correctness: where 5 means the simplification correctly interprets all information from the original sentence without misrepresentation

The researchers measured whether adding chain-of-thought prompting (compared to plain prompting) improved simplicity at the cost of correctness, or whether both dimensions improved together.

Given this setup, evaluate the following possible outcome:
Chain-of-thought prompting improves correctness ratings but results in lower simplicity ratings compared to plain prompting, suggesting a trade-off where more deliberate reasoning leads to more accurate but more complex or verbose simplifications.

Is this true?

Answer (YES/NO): NO